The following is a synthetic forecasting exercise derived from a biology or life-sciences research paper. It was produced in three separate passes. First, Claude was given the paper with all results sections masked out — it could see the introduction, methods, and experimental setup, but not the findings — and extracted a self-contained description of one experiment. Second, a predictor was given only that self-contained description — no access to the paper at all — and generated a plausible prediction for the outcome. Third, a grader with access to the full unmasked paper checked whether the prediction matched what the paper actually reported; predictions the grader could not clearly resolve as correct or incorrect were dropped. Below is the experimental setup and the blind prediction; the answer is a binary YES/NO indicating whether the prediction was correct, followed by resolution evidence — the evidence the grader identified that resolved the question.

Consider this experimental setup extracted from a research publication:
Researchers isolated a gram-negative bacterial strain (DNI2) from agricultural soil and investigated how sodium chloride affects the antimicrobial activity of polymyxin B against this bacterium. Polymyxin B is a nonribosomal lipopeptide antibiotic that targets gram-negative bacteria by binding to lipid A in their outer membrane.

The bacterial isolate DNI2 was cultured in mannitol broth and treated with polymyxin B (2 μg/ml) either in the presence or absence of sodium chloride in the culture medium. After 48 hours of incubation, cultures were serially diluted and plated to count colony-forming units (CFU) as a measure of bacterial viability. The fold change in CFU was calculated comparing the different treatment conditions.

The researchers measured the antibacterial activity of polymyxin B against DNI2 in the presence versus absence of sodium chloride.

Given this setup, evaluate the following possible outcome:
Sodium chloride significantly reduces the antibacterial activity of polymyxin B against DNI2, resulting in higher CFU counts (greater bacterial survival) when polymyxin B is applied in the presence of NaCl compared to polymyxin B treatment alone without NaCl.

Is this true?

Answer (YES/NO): NO